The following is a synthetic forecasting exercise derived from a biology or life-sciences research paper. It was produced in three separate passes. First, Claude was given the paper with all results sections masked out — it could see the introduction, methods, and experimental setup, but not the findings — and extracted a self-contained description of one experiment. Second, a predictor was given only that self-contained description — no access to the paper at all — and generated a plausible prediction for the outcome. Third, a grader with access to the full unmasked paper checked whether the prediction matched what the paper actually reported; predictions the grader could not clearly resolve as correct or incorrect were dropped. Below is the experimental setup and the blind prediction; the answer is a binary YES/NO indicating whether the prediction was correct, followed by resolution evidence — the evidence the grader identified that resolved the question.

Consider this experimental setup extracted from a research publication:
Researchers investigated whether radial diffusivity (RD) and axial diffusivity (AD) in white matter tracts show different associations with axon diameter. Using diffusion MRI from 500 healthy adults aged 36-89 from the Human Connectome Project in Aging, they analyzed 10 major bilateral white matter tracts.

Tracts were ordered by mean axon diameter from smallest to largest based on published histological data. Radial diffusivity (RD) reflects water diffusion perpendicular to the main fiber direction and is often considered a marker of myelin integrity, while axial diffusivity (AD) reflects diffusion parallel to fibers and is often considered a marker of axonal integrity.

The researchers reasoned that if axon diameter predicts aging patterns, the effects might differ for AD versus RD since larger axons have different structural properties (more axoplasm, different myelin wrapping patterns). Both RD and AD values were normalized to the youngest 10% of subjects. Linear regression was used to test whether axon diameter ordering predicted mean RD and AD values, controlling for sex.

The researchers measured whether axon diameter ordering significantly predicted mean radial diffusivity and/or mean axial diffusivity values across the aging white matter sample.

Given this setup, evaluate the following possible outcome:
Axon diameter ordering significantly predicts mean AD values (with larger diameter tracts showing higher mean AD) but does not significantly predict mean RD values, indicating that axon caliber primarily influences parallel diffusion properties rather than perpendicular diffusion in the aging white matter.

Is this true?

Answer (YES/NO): NO